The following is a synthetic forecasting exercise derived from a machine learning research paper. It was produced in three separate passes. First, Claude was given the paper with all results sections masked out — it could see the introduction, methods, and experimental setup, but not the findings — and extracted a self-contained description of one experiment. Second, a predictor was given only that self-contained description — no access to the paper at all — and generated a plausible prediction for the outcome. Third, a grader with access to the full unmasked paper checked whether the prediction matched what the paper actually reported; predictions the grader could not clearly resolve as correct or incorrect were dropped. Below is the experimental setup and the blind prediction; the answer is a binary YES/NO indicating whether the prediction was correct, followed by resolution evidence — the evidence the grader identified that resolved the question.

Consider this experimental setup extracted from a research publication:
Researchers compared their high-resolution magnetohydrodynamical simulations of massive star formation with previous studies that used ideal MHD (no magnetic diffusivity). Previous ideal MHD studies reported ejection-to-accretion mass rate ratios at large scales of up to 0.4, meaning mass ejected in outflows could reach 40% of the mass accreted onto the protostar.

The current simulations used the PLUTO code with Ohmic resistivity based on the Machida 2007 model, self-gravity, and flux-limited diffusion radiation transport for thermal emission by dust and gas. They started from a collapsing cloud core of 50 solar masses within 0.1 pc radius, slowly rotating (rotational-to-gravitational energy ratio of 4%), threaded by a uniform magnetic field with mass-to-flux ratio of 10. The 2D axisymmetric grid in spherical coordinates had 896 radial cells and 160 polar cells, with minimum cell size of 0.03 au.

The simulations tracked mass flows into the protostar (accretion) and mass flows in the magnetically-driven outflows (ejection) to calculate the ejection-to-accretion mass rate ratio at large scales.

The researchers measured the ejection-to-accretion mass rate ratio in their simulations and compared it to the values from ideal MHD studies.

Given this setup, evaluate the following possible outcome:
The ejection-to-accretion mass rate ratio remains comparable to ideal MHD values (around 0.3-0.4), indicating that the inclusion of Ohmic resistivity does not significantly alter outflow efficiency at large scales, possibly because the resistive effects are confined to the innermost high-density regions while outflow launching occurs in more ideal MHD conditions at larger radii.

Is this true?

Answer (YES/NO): NO